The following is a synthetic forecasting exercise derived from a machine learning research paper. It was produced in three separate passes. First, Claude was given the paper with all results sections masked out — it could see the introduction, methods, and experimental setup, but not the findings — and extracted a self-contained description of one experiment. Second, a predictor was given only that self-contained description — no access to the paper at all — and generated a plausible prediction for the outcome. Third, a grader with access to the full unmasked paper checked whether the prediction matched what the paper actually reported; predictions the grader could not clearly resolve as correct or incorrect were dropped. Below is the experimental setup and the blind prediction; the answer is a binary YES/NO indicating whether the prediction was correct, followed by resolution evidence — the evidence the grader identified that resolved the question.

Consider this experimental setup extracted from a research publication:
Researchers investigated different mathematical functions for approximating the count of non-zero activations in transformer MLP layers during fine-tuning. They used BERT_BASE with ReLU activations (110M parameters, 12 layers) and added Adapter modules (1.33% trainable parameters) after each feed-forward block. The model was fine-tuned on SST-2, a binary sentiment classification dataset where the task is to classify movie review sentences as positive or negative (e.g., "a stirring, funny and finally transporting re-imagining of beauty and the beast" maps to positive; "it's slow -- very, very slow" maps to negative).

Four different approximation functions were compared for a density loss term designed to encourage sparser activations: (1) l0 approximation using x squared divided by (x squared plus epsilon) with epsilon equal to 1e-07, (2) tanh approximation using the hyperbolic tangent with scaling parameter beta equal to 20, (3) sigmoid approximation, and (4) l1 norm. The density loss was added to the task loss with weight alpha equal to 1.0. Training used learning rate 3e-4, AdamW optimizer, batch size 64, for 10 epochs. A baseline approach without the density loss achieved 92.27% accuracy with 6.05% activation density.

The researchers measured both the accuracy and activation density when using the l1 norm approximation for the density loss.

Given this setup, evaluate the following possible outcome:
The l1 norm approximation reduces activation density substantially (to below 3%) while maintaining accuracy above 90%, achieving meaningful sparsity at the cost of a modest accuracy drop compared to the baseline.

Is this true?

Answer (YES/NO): NO